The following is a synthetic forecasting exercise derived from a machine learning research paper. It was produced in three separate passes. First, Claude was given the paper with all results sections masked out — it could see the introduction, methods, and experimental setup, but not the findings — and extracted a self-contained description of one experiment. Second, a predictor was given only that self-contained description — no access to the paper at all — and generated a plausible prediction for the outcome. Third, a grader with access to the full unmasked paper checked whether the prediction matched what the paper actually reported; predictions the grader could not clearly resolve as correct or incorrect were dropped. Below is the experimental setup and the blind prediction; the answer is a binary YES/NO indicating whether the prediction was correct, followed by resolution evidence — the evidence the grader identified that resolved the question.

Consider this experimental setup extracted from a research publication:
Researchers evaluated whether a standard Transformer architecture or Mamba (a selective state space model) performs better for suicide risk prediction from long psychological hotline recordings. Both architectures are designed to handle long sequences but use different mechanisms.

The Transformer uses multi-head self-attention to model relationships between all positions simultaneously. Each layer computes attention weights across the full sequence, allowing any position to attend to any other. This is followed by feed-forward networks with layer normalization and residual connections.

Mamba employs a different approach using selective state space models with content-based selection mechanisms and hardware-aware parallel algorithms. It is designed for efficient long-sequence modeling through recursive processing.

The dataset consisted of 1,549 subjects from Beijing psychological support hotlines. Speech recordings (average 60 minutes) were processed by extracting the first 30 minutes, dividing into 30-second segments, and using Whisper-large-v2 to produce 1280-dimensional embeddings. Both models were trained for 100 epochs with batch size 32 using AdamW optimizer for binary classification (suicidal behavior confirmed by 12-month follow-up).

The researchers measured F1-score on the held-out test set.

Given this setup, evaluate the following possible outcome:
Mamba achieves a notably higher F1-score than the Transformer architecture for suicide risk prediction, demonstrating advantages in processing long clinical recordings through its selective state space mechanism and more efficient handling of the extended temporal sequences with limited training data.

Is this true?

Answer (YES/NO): NO